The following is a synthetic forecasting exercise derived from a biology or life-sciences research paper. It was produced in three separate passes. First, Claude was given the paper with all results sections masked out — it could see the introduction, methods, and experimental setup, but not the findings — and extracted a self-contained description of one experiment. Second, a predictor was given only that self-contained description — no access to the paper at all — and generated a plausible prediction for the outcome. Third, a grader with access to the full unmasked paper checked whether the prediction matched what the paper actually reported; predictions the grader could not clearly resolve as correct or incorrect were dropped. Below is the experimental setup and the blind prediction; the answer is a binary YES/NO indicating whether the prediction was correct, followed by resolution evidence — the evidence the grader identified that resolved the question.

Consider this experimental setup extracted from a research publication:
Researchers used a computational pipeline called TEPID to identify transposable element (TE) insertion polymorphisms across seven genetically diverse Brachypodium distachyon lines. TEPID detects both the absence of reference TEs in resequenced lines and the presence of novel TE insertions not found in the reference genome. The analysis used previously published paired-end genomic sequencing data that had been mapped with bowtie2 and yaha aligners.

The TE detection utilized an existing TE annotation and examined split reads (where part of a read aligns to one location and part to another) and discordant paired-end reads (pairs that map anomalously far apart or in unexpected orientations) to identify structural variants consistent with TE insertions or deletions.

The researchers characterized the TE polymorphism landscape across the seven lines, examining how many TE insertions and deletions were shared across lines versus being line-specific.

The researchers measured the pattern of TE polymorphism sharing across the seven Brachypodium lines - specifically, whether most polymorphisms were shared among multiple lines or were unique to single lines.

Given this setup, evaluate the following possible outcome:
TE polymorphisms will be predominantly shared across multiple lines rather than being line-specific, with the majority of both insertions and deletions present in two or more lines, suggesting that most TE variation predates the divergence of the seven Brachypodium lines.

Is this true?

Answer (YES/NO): NO